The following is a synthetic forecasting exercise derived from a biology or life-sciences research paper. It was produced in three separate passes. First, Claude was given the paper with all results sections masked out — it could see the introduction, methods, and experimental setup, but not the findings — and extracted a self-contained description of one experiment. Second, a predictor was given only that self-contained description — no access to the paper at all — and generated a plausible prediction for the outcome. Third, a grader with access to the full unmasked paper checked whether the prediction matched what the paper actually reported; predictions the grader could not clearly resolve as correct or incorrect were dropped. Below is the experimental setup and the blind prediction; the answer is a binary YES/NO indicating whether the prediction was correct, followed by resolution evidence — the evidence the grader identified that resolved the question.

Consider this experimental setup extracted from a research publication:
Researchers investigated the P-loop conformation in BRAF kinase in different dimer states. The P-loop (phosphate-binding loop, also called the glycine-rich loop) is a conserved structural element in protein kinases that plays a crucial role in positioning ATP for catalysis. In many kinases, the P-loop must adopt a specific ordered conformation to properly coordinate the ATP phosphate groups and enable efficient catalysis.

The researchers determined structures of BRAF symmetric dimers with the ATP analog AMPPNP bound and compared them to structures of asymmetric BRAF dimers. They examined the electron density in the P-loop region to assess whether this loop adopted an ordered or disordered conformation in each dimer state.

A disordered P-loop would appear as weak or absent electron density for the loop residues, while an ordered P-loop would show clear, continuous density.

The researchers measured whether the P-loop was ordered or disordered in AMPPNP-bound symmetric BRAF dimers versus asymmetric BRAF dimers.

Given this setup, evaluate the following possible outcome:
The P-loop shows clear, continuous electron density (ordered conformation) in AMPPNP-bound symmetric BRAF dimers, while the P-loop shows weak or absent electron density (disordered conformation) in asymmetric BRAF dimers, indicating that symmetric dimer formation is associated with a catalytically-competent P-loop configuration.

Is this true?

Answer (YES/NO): NO